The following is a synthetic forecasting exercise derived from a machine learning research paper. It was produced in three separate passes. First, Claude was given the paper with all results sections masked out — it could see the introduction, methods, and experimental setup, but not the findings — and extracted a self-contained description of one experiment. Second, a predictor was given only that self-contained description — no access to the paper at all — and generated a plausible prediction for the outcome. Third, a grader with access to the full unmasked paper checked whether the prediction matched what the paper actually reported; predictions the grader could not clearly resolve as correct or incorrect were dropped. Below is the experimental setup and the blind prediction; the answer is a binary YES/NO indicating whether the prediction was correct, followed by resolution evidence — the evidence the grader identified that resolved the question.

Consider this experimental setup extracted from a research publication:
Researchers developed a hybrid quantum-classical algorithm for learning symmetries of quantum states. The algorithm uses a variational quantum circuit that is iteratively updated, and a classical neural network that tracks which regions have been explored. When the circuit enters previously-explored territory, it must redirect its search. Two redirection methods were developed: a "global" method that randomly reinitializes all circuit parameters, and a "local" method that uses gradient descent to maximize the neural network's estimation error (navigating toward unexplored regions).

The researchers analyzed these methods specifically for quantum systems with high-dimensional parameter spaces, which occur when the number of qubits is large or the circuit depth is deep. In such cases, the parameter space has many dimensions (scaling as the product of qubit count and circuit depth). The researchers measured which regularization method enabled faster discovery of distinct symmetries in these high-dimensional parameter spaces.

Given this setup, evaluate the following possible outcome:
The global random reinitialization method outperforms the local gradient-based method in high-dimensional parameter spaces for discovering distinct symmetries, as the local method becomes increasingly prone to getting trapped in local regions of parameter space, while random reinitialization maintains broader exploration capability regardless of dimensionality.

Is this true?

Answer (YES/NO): YES